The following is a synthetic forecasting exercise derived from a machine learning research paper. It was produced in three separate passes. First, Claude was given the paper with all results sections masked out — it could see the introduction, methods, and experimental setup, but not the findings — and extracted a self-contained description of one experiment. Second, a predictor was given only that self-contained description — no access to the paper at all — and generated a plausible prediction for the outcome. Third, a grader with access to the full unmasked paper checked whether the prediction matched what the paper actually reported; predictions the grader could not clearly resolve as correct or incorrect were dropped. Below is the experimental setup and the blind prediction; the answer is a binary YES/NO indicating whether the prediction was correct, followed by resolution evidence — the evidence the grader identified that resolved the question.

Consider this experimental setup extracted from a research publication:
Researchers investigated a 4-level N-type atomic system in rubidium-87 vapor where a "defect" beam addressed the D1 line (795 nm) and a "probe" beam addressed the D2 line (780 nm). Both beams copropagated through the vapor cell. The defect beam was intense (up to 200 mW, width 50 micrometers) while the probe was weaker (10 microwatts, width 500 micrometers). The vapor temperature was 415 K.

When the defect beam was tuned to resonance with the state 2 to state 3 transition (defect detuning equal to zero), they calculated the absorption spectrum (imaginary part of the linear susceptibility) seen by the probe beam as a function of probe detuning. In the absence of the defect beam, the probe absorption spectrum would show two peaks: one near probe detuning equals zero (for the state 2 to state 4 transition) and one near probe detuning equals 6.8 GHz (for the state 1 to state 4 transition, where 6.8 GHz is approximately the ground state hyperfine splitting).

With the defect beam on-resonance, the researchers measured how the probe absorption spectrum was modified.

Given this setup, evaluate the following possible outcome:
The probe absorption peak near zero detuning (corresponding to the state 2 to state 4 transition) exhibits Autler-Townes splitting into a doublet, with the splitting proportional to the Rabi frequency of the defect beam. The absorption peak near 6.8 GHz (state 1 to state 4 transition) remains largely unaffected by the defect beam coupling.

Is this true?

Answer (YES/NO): NO